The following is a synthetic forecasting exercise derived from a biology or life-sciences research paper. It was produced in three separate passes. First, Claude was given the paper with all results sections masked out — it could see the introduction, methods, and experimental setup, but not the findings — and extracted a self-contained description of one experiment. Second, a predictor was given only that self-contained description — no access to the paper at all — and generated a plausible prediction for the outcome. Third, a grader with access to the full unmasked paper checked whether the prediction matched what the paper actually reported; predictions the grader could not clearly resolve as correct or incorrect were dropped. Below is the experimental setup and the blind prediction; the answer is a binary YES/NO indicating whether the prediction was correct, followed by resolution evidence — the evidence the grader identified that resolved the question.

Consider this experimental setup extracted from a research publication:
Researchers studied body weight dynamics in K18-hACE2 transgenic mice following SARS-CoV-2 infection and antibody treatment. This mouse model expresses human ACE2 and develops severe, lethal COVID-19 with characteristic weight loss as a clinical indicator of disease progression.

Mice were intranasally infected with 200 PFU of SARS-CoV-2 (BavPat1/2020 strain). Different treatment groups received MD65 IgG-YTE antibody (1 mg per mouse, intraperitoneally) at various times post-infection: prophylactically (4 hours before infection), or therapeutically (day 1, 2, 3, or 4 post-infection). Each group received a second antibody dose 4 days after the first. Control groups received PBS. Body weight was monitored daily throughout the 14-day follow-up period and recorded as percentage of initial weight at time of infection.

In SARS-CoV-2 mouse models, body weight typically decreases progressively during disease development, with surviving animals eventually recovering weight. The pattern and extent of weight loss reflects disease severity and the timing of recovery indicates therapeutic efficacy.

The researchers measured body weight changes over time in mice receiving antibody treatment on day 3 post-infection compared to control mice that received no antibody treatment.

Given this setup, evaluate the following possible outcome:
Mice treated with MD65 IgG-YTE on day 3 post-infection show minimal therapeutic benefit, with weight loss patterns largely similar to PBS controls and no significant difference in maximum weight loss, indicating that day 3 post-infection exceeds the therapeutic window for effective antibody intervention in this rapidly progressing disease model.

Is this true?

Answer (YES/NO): NO